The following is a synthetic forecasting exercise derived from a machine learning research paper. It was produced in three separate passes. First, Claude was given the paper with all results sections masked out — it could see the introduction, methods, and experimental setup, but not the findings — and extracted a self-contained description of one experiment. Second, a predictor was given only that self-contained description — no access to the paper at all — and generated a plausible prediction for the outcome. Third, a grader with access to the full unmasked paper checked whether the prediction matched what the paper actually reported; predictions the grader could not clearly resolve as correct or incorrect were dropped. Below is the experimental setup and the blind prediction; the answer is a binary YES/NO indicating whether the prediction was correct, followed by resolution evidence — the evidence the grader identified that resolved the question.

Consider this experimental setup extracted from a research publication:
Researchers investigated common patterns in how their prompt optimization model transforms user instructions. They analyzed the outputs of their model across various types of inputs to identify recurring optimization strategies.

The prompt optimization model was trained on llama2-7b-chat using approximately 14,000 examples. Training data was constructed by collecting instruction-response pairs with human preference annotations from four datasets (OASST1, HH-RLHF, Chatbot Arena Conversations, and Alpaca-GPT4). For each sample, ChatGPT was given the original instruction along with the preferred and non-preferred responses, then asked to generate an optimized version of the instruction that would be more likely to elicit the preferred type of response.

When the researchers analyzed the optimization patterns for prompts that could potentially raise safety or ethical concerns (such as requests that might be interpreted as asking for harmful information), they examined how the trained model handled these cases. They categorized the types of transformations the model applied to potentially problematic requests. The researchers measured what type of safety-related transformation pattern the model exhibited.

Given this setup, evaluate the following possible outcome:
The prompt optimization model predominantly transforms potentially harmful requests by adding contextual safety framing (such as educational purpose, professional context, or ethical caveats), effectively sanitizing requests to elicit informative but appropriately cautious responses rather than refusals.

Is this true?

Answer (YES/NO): NO